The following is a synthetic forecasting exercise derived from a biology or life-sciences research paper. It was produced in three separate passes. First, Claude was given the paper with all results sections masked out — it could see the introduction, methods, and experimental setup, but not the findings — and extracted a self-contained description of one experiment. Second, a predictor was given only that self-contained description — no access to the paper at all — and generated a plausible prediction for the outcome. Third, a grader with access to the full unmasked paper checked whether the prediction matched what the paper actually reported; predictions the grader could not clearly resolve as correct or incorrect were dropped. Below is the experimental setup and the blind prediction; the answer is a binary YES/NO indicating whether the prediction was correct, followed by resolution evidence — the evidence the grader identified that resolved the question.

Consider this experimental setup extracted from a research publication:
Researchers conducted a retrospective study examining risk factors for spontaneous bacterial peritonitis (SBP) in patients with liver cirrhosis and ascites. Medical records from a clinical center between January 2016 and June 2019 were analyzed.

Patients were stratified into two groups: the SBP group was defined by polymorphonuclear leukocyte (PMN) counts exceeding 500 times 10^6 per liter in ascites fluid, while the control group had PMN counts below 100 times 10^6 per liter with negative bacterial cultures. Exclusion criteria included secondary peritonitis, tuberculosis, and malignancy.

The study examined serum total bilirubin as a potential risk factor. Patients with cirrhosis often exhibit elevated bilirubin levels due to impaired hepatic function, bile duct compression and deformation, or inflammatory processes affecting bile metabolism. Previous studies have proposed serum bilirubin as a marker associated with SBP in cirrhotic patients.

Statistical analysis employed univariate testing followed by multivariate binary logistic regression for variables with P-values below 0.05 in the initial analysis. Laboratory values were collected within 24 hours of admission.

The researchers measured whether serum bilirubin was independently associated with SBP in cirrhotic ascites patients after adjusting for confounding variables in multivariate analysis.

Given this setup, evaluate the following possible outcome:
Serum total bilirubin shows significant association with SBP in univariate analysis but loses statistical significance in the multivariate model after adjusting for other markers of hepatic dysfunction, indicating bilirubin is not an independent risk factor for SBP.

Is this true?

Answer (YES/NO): NO